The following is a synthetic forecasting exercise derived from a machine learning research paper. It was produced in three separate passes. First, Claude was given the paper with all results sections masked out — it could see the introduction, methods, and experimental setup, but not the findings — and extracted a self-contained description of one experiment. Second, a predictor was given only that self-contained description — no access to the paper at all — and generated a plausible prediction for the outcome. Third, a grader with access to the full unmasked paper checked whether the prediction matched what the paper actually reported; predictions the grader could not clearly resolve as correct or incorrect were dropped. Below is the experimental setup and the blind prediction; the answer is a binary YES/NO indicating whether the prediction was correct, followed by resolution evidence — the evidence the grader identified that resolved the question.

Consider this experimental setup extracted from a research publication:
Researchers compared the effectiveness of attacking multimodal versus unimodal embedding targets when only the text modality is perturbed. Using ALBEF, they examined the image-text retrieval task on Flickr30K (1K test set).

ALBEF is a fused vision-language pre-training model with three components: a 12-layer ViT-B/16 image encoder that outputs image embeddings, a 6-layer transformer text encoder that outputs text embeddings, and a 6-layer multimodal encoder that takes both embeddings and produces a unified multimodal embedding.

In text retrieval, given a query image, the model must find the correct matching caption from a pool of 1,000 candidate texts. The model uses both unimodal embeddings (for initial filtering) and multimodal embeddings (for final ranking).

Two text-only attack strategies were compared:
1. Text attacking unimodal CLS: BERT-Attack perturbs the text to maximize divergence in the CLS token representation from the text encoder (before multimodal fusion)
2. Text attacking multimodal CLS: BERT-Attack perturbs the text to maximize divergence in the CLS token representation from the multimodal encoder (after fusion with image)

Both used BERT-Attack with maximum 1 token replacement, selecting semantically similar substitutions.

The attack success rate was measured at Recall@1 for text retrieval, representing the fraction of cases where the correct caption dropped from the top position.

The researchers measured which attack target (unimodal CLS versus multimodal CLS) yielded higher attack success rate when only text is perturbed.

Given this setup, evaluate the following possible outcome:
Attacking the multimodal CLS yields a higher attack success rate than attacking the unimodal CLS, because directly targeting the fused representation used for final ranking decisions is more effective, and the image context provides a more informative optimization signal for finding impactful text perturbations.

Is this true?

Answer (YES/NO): YES